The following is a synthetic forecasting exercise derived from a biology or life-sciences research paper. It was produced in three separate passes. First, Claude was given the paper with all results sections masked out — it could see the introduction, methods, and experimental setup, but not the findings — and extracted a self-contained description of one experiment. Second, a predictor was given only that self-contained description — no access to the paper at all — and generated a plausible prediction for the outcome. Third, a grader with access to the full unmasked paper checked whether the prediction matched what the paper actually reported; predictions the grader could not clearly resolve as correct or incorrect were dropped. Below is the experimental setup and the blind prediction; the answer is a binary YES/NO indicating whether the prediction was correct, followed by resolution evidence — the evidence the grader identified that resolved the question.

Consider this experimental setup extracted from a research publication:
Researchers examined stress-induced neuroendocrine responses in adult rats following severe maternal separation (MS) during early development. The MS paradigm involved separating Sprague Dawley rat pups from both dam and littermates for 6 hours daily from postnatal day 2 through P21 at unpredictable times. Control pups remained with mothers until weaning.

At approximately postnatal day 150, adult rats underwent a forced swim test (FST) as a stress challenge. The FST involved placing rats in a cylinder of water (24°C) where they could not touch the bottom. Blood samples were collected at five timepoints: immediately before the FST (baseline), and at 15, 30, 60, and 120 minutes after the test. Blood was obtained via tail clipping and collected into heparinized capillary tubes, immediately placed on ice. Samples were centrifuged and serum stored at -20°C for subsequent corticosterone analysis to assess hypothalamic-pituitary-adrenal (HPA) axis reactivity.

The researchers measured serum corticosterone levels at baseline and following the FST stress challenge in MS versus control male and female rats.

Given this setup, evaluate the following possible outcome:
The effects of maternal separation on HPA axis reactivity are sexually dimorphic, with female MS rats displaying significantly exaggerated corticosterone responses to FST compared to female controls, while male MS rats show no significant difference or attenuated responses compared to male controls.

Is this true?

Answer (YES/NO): NO